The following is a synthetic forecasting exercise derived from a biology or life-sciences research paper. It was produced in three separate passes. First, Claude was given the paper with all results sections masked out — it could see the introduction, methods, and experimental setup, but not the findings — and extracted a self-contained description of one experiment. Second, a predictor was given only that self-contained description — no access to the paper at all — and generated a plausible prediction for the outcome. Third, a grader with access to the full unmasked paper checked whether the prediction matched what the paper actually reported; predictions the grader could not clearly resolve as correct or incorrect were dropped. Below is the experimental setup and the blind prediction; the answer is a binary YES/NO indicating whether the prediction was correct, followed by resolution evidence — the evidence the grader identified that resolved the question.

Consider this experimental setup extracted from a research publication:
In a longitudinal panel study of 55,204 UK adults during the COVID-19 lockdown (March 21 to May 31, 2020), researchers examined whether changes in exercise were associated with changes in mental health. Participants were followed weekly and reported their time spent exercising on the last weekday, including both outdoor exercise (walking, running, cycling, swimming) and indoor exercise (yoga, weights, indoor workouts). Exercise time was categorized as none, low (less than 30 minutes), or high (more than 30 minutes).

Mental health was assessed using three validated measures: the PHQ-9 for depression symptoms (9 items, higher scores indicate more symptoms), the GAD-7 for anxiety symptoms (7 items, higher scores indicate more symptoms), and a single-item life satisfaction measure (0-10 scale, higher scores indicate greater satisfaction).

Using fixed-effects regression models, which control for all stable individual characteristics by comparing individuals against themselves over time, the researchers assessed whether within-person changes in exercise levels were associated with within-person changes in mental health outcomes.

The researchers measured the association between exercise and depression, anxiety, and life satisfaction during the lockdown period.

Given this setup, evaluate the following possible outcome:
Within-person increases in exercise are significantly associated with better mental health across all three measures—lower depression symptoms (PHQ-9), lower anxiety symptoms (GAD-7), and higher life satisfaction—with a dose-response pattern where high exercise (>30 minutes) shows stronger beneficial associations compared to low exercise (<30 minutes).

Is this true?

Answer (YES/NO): YES